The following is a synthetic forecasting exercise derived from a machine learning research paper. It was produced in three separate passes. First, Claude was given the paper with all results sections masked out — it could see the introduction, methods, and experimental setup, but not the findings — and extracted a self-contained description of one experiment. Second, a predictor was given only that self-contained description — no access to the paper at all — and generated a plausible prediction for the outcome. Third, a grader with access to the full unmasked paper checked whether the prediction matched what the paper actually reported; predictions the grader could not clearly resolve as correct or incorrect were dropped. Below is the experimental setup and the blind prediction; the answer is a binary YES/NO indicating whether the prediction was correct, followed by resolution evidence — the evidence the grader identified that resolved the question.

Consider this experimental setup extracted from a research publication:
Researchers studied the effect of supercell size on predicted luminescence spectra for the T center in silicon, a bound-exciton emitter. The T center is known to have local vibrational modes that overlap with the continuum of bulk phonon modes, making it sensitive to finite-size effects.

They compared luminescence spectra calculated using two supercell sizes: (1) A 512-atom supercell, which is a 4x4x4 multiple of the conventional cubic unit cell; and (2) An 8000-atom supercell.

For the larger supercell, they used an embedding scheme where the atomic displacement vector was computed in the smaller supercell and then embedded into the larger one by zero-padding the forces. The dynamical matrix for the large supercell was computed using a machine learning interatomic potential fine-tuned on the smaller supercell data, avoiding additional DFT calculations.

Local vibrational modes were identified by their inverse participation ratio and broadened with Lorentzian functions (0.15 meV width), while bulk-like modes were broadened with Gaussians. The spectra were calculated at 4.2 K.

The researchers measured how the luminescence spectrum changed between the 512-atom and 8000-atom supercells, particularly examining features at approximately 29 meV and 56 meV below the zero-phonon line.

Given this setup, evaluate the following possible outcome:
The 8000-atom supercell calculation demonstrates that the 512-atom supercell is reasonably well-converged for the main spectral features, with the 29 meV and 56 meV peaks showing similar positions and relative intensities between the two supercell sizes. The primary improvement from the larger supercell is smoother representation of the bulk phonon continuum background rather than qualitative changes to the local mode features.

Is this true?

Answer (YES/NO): NO